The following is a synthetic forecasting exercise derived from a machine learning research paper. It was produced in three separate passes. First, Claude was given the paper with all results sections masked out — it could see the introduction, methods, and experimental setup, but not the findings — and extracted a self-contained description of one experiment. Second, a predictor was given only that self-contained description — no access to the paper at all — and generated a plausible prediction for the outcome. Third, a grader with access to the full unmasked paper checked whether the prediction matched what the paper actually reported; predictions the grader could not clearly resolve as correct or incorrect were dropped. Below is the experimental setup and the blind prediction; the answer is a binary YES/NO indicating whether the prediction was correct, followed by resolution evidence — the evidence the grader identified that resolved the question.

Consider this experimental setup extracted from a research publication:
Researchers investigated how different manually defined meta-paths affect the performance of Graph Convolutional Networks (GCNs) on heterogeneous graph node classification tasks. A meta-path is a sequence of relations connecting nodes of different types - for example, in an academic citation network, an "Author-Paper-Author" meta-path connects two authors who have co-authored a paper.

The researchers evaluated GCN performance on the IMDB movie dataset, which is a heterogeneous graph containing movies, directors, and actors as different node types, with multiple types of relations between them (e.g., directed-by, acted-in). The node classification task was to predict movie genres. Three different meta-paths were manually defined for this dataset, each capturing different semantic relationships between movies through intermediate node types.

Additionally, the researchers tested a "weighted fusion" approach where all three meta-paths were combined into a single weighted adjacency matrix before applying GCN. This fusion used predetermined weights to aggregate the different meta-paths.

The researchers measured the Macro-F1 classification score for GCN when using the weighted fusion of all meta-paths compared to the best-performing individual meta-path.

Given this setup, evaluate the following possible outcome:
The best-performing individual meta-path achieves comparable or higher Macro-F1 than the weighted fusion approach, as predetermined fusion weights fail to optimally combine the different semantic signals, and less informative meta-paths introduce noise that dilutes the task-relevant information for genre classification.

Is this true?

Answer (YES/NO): YES